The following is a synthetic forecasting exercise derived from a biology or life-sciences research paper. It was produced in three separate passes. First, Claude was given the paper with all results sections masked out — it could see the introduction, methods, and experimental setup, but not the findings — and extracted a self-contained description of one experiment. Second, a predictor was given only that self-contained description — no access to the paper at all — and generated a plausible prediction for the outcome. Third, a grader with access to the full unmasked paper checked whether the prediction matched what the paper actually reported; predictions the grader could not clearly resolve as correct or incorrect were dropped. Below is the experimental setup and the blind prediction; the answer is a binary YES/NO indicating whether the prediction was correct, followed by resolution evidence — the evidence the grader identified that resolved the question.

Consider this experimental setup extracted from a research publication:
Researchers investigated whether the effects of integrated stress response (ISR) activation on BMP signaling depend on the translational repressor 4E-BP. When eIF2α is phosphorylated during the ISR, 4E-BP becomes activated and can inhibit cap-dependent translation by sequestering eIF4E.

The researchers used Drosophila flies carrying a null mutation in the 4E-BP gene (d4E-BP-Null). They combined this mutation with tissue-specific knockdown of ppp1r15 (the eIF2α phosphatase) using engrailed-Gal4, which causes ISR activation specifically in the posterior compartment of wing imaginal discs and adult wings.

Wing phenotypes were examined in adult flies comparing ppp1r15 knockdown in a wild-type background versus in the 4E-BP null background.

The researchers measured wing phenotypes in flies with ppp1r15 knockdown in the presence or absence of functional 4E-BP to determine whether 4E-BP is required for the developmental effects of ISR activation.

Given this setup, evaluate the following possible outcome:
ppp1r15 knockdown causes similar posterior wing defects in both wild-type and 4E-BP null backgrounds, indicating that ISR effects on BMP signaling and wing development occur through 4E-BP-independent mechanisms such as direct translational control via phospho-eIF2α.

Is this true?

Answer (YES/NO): NO